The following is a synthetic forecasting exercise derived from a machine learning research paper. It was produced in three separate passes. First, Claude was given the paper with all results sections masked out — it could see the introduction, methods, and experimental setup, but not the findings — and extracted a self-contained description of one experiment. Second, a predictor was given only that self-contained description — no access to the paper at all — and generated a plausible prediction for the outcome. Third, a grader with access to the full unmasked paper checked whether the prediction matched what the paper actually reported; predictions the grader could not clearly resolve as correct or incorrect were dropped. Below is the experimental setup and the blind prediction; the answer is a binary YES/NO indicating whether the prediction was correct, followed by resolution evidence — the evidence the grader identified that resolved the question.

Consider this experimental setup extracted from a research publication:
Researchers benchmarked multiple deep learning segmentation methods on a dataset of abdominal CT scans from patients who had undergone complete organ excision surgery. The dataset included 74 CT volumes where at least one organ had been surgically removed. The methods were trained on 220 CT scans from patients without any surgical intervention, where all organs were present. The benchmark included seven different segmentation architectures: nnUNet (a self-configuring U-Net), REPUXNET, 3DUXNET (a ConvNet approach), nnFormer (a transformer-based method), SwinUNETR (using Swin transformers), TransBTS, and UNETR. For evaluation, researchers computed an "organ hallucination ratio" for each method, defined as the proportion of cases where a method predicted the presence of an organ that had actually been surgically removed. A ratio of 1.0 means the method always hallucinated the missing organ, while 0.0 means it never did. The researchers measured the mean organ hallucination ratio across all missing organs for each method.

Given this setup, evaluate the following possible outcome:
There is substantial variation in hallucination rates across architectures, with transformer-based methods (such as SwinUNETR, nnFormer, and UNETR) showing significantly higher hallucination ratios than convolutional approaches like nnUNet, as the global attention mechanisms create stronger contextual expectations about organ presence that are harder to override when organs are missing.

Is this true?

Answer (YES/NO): NO